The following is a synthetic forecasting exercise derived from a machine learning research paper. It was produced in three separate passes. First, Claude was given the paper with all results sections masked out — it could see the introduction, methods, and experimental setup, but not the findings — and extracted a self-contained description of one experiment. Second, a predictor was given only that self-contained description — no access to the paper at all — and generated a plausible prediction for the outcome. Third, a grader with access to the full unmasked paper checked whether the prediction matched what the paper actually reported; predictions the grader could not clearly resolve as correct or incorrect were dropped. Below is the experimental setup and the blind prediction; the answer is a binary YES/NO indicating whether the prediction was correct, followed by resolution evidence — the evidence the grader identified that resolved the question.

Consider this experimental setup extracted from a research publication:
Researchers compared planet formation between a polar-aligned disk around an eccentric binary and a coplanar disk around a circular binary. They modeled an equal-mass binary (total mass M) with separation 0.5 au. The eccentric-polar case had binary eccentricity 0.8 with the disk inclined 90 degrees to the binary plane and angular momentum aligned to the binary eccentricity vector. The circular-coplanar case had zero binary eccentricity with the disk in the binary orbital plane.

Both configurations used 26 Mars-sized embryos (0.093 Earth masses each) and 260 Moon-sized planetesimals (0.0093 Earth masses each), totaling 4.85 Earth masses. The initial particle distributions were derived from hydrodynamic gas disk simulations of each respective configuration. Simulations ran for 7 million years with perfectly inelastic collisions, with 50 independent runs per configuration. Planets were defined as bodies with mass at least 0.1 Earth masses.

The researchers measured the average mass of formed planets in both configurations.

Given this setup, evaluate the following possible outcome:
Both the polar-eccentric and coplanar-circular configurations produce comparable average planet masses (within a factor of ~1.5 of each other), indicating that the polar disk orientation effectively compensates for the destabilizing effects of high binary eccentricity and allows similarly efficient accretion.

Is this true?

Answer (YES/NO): YES